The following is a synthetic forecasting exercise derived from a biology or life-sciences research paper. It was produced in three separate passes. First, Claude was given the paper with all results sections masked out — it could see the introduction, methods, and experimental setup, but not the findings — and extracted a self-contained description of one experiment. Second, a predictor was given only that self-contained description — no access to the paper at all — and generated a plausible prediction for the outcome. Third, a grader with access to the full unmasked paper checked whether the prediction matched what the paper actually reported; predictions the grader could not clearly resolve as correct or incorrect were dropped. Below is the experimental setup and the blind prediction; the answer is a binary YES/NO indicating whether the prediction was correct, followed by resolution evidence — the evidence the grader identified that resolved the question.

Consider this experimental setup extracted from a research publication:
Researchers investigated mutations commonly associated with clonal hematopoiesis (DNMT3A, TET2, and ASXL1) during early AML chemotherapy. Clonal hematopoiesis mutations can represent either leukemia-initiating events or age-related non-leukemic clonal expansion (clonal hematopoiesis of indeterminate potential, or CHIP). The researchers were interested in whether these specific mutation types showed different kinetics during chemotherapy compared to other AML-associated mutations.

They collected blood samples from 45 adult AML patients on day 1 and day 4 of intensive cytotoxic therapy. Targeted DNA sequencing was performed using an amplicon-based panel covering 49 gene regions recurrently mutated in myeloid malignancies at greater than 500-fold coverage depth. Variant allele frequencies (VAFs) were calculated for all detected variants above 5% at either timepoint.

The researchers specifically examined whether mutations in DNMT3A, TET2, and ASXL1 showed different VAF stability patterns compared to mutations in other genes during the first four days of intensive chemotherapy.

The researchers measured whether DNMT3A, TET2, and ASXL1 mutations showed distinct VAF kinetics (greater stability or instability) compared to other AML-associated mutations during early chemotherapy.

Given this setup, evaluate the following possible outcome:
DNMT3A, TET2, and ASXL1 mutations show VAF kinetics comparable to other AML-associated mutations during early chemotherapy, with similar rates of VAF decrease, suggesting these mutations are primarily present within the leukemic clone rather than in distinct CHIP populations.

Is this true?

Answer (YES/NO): YES